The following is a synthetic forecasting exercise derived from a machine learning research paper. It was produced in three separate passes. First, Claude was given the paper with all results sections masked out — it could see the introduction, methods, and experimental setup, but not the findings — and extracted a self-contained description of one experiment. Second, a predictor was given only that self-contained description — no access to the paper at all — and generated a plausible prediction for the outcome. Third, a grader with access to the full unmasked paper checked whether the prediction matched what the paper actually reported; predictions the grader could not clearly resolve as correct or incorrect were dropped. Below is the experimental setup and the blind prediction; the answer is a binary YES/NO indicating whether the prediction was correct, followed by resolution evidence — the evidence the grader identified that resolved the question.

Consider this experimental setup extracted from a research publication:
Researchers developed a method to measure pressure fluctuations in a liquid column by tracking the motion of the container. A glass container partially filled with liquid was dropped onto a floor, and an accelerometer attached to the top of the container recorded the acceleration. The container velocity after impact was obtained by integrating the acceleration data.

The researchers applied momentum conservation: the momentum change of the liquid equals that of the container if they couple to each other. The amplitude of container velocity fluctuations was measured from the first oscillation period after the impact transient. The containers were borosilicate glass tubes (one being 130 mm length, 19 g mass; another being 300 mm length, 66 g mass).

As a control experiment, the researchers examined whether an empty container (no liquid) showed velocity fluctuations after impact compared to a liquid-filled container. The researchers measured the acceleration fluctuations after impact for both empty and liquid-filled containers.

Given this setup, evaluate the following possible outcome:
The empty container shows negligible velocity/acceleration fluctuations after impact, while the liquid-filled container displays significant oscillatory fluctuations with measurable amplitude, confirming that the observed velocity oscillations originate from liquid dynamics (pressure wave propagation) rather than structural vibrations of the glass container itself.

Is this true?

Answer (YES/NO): YES